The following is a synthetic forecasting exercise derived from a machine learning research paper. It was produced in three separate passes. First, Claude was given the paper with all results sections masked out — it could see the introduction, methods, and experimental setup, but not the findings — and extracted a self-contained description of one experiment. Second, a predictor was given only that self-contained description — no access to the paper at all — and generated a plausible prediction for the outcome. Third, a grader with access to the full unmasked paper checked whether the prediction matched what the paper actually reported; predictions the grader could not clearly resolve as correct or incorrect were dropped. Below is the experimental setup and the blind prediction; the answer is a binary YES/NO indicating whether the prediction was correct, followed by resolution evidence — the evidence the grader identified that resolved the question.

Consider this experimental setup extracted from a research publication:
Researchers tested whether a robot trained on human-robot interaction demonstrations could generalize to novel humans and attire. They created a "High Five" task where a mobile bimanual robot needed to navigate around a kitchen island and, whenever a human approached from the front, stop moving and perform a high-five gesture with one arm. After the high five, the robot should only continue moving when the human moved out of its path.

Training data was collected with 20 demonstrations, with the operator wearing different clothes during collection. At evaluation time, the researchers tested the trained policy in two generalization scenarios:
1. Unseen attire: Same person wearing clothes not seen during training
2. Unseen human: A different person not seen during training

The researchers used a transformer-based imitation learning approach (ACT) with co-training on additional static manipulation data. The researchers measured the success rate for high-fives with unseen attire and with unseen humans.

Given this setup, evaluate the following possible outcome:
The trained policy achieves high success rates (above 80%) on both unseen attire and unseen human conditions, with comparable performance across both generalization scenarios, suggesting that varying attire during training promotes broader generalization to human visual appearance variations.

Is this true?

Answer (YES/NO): YES